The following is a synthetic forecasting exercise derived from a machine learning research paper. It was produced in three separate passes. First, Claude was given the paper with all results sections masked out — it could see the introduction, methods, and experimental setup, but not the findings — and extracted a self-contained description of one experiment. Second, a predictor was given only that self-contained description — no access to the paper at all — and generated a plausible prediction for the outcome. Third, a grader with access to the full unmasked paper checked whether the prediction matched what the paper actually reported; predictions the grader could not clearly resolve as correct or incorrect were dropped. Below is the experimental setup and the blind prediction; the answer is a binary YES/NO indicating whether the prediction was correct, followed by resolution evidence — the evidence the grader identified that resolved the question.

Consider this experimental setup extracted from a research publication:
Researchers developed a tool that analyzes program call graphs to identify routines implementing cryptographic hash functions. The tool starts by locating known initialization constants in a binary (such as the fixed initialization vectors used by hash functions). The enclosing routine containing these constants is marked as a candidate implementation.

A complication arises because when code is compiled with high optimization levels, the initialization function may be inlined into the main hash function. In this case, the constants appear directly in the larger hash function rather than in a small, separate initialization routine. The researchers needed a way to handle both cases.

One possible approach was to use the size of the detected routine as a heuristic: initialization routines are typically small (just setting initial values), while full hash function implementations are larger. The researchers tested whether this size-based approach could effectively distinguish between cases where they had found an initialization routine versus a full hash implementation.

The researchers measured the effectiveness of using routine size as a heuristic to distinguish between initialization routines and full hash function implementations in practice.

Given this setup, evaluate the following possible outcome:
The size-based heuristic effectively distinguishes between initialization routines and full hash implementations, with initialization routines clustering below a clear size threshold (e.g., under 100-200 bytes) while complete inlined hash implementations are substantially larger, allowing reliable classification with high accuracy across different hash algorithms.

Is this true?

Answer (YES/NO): NO